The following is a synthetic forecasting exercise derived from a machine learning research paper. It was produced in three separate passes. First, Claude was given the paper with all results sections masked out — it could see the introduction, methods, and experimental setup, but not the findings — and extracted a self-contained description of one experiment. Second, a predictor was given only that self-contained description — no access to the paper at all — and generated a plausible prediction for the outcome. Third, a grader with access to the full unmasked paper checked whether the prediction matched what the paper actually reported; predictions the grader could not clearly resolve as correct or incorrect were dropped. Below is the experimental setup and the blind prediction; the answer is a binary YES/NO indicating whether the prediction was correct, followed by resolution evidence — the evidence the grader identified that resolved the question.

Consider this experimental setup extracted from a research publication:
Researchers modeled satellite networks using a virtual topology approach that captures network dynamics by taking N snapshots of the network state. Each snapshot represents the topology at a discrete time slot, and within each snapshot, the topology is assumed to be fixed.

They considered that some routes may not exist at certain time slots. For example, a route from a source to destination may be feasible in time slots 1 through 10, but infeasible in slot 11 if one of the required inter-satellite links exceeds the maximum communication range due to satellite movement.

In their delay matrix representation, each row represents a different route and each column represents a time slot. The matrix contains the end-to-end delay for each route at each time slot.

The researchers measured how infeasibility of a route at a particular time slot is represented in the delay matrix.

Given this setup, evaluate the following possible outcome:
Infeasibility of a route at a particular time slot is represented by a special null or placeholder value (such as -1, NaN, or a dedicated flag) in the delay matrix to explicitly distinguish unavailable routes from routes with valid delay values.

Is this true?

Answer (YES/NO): NO